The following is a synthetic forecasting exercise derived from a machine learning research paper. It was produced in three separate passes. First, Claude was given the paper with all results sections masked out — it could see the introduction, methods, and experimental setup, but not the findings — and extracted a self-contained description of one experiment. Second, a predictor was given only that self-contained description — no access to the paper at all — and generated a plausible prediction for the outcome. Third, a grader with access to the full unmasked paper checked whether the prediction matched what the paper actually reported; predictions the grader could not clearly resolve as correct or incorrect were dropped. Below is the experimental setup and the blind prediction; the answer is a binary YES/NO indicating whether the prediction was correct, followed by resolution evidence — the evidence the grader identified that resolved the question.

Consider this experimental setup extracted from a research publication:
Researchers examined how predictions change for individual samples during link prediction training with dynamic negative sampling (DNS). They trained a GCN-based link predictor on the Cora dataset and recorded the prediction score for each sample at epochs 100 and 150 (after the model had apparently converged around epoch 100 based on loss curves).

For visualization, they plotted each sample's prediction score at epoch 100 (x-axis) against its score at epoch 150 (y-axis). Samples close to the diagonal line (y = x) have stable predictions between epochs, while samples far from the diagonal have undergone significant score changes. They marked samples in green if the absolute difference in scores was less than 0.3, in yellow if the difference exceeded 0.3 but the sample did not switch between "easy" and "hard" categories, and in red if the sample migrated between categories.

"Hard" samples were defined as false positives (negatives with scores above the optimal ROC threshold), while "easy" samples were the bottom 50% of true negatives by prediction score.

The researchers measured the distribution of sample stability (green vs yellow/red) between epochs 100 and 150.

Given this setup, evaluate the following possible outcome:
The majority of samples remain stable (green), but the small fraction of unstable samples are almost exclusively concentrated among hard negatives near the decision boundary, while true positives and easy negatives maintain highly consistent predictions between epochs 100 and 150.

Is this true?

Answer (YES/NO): NO